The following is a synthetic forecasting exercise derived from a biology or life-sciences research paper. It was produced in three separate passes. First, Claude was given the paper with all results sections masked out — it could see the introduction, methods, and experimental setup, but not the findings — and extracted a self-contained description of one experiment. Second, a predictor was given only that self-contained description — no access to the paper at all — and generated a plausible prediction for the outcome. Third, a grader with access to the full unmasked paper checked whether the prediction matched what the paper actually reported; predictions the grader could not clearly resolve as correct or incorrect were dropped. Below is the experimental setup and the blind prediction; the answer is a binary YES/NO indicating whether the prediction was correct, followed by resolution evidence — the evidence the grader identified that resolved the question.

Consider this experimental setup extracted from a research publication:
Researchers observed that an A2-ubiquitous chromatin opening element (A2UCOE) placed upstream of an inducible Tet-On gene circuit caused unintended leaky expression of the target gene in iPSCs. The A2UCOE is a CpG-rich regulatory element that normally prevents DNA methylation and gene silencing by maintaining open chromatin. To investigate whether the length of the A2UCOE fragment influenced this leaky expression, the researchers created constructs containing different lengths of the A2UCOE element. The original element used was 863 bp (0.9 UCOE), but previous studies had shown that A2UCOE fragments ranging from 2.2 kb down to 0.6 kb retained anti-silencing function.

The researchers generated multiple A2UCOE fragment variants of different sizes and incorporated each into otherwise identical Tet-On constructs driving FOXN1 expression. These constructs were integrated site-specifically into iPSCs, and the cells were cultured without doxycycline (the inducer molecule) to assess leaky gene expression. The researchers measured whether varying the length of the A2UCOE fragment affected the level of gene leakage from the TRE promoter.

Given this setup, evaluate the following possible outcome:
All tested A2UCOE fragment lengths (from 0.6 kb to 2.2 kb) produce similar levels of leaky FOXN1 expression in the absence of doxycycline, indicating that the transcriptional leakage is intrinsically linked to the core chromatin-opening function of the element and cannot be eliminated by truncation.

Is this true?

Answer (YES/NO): YES